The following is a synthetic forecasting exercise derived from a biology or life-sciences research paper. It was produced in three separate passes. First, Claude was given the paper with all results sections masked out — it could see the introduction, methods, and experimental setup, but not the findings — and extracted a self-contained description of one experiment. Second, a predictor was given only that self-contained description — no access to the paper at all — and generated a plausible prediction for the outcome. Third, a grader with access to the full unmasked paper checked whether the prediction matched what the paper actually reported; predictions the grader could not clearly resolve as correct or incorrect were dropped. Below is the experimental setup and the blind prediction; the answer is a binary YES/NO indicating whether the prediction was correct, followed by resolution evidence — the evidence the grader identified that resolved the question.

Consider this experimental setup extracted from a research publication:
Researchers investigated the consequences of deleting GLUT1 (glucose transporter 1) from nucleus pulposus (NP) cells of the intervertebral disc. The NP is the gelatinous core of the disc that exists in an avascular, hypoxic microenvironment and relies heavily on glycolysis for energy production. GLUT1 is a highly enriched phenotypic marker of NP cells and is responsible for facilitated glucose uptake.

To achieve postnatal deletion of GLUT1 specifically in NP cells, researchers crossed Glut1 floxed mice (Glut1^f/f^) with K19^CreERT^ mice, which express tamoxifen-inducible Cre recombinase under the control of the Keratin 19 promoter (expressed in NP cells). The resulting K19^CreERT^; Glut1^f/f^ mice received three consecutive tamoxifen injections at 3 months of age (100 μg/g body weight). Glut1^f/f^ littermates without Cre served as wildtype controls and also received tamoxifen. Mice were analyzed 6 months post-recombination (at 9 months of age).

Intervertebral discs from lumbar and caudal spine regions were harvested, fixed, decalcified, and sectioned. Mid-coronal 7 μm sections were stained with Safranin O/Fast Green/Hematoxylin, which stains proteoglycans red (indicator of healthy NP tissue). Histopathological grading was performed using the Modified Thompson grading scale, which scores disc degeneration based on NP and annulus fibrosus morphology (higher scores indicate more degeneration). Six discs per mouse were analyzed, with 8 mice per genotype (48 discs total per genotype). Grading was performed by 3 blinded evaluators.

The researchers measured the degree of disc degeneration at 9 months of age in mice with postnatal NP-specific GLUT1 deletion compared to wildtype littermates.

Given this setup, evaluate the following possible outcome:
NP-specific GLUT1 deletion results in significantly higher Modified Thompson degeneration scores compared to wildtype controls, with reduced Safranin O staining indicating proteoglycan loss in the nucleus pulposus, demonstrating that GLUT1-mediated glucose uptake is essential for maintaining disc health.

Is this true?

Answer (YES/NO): NO